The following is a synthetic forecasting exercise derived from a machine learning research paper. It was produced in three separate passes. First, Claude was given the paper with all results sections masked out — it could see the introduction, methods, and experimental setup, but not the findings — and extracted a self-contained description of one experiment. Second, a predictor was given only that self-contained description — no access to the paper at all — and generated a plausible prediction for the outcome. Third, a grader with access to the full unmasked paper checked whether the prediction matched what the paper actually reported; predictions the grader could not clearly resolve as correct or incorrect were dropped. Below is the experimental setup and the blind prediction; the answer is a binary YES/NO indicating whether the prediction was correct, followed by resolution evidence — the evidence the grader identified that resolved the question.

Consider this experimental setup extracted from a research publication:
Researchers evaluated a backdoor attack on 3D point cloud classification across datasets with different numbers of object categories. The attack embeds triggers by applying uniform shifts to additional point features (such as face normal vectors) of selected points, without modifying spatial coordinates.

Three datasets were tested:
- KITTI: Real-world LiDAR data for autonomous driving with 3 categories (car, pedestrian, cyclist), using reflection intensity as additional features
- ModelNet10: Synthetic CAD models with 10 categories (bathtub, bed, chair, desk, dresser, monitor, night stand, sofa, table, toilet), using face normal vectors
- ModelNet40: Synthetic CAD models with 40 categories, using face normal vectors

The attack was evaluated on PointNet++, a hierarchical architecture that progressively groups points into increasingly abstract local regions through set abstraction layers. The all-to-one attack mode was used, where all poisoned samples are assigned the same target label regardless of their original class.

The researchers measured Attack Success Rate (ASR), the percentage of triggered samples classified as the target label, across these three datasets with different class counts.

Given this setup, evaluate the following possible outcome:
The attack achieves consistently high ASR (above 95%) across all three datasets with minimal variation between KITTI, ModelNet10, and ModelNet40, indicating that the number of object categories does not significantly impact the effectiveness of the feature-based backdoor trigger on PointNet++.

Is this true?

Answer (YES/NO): YES